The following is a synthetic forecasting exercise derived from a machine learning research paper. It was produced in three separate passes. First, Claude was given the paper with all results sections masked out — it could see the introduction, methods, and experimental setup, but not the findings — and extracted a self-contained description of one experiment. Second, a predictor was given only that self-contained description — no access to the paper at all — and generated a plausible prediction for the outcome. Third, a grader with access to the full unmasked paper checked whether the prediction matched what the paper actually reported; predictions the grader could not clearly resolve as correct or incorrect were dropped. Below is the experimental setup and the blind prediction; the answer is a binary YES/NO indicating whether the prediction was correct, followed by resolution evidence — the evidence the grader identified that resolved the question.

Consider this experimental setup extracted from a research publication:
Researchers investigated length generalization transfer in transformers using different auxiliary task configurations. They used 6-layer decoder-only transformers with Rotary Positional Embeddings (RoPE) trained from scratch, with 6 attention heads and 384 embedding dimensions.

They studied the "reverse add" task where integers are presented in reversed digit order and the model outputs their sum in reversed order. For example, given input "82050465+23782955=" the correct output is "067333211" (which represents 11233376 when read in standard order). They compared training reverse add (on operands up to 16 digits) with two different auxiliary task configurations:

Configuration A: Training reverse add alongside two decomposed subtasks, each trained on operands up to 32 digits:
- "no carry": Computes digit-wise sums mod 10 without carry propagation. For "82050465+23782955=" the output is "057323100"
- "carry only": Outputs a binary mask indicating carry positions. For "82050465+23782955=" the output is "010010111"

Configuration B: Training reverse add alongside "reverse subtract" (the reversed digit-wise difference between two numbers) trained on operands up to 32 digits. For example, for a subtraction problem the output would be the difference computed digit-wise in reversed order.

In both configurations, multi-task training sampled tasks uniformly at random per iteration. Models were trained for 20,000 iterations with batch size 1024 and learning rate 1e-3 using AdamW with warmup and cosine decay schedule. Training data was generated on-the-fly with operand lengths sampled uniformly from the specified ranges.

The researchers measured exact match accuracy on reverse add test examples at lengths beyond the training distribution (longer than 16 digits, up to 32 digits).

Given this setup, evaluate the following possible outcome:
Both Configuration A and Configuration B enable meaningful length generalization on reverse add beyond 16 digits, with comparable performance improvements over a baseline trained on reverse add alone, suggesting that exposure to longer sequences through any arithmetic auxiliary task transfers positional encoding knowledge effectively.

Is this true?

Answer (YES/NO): NO